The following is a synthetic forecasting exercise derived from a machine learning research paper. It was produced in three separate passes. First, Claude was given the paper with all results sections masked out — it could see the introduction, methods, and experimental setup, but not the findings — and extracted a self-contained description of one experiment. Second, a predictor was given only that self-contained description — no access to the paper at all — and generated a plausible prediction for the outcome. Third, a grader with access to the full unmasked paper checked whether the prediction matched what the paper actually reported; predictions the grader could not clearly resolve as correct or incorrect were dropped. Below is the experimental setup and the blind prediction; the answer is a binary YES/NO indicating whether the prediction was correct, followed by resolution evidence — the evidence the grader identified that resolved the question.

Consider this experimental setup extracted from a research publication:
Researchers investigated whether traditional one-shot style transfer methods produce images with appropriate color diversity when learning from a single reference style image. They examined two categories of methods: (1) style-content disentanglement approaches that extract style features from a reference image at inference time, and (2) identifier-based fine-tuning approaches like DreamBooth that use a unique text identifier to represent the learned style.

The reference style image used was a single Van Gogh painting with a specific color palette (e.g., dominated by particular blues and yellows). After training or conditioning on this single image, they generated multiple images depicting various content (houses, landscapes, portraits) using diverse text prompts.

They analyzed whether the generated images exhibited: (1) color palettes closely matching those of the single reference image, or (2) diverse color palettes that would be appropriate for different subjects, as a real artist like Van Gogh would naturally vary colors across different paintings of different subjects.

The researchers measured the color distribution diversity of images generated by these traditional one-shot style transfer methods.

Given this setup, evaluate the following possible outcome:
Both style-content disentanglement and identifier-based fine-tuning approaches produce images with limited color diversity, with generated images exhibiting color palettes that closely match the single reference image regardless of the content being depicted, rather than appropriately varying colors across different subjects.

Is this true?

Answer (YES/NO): YES